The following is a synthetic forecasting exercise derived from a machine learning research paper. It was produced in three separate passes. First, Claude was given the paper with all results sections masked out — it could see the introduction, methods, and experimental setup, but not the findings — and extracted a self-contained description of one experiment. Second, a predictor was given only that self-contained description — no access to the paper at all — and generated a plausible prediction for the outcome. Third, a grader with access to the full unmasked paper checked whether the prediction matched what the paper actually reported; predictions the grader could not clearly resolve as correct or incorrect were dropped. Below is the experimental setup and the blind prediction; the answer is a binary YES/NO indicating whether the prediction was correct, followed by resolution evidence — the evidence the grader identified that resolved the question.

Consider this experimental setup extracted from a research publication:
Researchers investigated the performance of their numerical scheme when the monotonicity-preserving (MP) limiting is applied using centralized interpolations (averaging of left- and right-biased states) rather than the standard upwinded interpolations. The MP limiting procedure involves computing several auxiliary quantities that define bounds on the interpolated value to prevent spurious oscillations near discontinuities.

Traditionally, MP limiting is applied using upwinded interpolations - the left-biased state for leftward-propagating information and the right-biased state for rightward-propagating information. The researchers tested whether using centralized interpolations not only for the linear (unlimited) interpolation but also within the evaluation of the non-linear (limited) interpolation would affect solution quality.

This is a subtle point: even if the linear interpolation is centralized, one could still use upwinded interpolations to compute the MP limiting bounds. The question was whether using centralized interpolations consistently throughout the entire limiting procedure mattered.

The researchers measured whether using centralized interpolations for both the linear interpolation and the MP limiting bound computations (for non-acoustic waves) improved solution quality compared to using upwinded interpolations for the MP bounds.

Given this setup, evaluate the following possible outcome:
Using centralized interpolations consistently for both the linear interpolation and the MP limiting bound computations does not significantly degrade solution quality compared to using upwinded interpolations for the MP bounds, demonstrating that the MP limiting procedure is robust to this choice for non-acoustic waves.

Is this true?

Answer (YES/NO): NO